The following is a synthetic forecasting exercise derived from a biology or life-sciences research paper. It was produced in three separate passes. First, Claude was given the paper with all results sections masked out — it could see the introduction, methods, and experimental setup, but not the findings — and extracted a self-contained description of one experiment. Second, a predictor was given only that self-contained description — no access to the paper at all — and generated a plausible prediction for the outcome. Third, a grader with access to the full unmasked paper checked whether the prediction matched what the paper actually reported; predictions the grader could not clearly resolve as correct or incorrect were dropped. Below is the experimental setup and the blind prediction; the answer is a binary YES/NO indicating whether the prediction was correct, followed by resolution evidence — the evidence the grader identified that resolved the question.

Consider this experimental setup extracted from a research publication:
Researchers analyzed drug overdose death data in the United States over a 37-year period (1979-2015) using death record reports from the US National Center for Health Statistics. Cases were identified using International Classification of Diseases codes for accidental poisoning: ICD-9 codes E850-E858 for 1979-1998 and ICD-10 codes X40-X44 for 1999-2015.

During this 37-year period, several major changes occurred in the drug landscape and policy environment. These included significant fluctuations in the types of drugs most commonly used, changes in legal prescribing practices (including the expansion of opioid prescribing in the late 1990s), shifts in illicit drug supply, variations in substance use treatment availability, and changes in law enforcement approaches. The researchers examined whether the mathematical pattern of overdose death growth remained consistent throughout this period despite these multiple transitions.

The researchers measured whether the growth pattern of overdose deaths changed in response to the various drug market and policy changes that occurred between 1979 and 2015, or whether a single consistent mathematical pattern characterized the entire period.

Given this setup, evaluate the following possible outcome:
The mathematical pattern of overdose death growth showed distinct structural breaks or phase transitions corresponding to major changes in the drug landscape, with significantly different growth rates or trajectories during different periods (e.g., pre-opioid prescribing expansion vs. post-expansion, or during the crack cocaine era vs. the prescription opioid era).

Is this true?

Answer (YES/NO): NO